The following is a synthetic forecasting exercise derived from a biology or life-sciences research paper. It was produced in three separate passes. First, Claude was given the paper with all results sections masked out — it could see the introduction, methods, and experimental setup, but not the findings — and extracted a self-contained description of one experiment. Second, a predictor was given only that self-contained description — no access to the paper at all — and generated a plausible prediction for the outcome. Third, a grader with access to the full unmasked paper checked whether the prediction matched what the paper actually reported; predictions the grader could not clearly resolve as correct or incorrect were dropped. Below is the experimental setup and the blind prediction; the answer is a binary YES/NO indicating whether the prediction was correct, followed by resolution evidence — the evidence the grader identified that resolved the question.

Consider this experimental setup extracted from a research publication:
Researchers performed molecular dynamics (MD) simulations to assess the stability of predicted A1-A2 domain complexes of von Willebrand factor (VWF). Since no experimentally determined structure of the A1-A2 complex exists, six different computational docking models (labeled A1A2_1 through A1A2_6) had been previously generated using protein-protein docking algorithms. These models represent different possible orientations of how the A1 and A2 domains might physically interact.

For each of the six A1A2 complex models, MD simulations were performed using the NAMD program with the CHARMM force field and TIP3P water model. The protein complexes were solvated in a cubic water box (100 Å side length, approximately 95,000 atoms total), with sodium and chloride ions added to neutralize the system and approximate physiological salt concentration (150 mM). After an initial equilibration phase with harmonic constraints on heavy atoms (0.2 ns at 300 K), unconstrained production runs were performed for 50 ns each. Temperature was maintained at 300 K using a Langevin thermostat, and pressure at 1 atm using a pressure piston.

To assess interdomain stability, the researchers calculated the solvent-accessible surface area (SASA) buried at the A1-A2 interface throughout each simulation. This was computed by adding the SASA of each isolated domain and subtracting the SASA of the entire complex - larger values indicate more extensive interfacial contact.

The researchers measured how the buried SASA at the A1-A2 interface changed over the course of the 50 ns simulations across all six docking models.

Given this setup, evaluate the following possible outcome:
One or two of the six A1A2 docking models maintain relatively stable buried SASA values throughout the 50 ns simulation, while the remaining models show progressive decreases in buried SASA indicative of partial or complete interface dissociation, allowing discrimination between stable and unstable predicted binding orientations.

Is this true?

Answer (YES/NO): NO